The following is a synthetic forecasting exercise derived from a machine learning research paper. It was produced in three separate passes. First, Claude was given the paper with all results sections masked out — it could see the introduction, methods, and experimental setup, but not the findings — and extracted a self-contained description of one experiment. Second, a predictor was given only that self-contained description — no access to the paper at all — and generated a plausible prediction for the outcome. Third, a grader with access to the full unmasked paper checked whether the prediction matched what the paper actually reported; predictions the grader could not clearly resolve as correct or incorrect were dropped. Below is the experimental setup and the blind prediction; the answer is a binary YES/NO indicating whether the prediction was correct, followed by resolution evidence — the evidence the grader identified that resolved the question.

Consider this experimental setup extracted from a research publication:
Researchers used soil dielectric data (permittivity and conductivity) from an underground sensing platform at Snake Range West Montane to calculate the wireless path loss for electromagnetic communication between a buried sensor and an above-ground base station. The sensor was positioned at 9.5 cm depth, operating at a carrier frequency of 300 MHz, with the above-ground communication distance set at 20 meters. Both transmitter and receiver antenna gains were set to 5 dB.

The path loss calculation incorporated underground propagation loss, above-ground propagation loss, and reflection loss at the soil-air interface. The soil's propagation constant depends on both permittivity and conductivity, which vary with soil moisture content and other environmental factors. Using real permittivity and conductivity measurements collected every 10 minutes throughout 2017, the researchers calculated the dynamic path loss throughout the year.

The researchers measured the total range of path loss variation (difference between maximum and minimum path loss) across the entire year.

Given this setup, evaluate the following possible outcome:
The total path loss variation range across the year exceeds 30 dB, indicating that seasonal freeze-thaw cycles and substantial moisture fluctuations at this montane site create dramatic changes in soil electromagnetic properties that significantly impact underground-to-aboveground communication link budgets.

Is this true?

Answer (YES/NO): NO